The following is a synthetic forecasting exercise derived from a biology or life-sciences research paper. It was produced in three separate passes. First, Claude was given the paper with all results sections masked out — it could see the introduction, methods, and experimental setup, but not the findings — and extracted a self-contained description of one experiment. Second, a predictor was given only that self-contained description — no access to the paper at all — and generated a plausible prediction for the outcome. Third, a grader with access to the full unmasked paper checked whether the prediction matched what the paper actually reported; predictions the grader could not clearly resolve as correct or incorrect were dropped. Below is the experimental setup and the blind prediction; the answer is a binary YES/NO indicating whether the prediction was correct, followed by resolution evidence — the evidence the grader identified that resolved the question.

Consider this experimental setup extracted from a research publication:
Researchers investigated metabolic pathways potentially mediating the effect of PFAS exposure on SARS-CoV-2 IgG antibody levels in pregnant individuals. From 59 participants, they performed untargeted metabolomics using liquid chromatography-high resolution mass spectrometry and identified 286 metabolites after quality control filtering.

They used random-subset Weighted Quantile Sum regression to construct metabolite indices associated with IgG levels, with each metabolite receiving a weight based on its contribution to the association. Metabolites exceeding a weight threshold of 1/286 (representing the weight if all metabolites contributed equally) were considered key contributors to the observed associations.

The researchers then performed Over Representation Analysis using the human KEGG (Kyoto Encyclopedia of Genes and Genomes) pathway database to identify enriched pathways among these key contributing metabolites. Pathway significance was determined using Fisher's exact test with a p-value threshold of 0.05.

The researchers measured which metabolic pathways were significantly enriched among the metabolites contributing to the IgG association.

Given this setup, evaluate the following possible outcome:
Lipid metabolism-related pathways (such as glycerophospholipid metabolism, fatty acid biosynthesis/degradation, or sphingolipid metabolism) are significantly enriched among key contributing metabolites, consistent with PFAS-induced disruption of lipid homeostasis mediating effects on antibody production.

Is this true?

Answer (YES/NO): NO